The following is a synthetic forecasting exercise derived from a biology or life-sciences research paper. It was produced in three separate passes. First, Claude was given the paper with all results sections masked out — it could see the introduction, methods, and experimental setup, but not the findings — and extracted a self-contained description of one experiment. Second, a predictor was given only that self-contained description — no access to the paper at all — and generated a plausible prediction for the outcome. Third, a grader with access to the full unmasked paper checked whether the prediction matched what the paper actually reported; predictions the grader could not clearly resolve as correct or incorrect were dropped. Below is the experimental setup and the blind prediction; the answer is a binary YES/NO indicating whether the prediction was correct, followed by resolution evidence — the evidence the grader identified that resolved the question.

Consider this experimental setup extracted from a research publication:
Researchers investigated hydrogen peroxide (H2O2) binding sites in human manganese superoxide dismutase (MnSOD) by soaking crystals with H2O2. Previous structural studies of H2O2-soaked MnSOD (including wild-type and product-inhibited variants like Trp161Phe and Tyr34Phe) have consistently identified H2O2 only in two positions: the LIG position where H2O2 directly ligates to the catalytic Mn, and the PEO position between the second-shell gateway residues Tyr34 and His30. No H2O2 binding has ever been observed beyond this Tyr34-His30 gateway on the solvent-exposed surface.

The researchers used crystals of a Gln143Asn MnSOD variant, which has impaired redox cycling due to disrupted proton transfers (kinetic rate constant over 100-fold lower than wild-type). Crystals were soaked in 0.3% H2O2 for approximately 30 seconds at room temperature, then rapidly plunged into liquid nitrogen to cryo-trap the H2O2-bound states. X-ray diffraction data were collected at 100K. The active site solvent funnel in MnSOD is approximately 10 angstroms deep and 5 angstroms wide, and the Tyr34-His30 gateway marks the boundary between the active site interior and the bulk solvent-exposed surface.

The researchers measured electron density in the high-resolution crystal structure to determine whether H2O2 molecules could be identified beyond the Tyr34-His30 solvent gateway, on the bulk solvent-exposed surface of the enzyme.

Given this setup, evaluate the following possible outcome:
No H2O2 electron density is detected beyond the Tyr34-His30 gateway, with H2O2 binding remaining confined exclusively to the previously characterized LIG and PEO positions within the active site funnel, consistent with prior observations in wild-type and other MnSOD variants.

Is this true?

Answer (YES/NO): NO